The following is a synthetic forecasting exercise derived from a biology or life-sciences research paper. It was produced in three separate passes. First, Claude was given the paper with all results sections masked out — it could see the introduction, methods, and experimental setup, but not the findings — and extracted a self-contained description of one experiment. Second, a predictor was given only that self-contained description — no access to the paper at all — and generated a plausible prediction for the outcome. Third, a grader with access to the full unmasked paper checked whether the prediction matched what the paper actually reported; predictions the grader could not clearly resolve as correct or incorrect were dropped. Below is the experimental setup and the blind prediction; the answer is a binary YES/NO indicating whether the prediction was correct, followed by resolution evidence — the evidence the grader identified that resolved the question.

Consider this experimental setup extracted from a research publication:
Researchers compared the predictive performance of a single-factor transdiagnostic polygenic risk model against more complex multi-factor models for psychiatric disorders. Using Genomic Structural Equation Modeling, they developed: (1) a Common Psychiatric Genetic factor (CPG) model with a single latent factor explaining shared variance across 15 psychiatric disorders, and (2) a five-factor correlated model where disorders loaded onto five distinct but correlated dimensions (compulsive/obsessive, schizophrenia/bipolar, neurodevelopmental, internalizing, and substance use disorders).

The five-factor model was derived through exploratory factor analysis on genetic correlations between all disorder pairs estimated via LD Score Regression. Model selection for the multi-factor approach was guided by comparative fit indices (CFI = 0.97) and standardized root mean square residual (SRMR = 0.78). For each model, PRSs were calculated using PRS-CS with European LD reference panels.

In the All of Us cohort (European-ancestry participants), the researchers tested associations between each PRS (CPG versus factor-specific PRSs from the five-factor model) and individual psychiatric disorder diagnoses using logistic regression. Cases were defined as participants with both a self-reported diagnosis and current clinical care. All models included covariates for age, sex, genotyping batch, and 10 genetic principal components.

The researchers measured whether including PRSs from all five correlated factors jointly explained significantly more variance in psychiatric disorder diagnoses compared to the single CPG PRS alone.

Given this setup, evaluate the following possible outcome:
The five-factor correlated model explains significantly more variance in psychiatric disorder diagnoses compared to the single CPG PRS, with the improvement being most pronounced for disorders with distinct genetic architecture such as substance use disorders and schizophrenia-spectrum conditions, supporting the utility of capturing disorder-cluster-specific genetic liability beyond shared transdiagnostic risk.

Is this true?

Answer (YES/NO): NO